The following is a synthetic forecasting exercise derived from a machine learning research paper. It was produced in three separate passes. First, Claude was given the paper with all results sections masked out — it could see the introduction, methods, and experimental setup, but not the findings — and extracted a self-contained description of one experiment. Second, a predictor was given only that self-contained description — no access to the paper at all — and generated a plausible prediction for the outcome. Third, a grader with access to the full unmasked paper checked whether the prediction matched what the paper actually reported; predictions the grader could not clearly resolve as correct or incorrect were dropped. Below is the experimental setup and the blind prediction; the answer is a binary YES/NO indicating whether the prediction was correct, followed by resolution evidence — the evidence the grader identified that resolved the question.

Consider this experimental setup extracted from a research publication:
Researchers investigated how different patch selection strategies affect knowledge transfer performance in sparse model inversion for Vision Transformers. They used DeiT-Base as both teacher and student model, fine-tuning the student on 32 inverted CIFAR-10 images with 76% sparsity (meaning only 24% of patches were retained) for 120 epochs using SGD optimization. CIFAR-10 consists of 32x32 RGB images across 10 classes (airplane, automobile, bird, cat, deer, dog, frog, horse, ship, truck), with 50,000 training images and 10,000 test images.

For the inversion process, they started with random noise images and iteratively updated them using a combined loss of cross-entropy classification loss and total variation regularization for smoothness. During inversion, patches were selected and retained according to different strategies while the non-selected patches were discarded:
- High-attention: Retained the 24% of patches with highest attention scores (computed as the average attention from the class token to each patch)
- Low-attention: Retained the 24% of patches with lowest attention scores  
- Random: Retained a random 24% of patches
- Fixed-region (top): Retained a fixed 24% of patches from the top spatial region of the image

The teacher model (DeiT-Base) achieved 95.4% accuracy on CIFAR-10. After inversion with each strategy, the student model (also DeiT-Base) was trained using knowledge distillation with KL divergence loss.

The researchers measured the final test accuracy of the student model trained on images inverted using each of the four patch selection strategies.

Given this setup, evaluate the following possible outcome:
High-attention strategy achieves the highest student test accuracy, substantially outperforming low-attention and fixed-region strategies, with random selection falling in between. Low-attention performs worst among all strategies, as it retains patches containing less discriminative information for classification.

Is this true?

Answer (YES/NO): NO